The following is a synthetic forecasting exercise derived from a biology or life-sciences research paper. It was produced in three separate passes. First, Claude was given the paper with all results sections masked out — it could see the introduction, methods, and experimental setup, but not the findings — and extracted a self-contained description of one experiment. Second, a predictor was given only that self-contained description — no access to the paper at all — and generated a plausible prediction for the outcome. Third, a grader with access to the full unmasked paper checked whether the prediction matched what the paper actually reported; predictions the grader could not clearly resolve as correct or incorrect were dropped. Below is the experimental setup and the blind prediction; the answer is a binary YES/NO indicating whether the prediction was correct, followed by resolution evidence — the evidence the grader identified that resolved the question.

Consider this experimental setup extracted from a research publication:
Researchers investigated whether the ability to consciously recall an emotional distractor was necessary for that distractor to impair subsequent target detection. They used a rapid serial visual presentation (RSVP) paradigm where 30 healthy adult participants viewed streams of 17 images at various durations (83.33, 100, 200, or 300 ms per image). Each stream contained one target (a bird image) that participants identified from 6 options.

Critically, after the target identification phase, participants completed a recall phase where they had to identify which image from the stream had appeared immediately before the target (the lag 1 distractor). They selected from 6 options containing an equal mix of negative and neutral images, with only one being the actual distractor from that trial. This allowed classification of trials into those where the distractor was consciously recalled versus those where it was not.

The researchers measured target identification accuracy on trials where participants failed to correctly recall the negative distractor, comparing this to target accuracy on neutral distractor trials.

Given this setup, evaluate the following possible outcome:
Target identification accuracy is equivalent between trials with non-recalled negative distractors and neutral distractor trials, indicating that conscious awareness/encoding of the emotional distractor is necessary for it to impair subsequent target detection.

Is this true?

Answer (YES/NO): NO